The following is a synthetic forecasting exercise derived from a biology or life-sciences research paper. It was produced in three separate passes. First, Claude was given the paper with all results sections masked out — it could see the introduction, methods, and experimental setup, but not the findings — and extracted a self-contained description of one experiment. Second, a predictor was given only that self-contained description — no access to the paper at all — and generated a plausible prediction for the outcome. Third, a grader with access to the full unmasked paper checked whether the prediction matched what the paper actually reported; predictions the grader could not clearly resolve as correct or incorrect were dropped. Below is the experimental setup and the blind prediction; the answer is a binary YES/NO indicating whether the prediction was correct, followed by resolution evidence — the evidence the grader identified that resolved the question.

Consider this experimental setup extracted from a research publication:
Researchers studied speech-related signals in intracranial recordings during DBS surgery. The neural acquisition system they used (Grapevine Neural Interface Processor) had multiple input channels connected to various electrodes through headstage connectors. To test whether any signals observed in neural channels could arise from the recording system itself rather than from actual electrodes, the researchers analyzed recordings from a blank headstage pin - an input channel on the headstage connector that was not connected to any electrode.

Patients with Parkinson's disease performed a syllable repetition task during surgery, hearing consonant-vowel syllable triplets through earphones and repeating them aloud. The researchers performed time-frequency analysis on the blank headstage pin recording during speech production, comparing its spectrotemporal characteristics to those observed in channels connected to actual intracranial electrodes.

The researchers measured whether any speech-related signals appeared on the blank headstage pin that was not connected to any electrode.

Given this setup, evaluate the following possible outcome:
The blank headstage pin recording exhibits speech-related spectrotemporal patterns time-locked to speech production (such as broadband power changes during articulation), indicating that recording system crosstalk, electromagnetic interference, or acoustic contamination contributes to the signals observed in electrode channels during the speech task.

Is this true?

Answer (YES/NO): NO